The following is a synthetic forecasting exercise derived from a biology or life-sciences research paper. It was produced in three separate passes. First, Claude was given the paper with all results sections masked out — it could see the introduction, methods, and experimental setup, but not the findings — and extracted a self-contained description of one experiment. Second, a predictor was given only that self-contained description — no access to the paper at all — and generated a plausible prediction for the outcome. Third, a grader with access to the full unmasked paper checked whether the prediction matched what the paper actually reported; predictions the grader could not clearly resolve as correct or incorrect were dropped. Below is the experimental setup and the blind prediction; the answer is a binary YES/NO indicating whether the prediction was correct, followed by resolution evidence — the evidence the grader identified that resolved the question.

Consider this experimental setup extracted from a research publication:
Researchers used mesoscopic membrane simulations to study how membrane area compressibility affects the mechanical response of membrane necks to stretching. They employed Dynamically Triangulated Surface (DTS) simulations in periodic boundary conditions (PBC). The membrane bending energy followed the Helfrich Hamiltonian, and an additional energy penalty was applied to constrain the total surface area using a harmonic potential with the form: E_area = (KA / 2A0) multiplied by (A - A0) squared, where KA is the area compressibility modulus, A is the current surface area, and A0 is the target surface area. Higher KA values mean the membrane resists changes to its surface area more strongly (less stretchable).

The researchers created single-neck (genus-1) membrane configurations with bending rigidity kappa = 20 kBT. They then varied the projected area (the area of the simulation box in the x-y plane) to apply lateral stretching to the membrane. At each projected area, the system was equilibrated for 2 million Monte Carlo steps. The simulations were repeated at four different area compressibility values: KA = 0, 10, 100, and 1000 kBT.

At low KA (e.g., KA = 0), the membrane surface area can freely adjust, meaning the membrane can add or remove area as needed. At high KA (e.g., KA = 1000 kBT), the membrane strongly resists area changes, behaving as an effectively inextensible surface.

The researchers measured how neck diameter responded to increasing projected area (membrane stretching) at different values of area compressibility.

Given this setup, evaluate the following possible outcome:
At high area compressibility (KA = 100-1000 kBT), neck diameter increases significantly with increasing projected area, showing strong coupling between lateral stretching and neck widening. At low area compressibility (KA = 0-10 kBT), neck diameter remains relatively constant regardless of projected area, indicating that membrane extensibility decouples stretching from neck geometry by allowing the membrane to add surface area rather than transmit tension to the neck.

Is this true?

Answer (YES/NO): NO